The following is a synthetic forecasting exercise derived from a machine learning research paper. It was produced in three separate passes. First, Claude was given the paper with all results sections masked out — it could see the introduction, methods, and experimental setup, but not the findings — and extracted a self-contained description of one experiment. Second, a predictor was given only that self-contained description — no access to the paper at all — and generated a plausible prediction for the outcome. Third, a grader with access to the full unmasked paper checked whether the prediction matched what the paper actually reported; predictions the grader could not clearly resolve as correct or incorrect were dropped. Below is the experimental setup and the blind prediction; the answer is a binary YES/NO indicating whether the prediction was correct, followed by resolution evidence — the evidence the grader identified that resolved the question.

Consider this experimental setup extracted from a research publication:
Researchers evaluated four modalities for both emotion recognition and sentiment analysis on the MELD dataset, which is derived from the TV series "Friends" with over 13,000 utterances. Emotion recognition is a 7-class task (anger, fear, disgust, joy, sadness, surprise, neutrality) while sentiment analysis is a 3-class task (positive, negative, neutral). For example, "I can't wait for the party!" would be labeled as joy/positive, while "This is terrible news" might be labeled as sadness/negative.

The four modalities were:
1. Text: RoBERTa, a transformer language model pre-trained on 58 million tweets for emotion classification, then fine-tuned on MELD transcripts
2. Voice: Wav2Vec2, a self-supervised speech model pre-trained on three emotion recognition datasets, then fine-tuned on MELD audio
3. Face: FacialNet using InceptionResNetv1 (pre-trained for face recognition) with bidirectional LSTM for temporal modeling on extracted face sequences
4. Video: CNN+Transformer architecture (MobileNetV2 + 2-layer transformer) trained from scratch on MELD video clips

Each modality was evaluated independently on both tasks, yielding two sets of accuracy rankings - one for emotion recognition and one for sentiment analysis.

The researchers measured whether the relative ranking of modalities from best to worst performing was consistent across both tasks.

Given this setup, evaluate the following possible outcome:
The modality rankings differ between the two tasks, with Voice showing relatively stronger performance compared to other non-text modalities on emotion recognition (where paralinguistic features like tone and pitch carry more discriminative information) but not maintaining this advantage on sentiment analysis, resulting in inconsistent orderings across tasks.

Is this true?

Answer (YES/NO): NO